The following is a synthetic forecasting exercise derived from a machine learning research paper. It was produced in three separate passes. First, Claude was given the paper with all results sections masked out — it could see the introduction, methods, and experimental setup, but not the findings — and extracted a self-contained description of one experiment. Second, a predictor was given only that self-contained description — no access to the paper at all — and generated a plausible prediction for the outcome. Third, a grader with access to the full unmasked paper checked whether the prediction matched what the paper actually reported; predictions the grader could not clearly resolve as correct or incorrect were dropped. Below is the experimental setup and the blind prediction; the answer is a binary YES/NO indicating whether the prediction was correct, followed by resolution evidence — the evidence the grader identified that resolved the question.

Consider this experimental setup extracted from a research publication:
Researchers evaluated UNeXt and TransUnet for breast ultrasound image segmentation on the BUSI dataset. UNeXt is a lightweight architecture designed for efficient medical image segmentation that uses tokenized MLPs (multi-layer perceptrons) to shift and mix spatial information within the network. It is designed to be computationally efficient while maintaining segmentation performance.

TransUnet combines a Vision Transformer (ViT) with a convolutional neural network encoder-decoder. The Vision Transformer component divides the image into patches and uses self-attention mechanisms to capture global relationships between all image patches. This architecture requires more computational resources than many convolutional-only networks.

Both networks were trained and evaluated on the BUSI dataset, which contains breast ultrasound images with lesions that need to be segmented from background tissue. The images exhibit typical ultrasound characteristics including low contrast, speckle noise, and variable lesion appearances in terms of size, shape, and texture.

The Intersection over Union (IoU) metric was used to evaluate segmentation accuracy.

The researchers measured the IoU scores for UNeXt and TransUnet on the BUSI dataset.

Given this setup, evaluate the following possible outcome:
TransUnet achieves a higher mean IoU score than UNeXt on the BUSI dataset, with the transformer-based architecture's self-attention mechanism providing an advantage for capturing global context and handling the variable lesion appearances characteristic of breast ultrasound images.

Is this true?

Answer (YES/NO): NO